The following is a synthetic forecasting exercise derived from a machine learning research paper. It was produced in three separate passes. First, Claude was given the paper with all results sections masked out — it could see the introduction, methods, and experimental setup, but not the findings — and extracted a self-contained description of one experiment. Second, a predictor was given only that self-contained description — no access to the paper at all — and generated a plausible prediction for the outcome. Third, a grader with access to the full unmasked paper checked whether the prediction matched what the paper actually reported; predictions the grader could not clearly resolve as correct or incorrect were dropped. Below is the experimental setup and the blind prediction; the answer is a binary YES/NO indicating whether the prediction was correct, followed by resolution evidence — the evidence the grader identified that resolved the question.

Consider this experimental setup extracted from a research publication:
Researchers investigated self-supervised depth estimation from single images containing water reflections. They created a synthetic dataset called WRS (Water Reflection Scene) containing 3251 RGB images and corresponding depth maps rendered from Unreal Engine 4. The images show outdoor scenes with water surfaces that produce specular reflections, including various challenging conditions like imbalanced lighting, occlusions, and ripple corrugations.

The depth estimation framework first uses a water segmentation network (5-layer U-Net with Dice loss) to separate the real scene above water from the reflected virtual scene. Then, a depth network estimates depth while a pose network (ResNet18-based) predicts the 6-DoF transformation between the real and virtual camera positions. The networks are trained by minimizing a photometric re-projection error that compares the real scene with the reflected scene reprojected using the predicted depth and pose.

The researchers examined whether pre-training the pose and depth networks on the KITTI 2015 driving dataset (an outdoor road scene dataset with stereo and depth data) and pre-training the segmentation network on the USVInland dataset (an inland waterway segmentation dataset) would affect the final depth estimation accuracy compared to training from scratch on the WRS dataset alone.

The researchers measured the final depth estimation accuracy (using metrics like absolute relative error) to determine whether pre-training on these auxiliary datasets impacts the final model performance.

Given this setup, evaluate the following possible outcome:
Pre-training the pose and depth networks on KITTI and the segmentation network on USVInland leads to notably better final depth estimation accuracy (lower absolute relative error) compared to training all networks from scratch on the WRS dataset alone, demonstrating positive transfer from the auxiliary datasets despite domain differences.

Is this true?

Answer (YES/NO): NO